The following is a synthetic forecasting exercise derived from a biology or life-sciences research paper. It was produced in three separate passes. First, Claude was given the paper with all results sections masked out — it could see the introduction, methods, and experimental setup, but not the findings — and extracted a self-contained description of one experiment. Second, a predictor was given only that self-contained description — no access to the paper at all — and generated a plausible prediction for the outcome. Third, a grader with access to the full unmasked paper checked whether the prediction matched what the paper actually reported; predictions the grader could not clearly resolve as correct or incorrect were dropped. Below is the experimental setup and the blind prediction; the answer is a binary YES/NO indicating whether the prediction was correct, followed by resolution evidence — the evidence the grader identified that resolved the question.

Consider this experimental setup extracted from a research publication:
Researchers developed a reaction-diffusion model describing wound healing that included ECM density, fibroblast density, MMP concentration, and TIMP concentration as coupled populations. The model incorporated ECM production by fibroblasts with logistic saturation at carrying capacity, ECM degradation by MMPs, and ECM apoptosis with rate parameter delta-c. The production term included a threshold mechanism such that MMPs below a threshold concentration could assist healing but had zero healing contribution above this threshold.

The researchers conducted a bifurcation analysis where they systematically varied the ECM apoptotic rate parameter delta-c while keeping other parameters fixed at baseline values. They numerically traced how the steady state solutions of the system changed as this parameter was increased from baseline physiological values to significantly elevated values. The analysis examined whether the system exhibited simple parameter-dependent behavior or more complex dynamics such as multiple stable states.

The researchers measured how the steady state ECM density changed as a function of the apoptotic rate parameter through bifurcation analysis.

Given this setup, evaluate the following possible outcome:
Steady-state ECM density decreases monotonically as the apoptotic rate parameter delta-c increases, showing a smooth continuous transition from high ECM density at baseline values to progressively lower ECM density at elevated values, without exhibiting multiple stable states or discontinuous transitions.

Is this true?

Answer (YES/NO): NO